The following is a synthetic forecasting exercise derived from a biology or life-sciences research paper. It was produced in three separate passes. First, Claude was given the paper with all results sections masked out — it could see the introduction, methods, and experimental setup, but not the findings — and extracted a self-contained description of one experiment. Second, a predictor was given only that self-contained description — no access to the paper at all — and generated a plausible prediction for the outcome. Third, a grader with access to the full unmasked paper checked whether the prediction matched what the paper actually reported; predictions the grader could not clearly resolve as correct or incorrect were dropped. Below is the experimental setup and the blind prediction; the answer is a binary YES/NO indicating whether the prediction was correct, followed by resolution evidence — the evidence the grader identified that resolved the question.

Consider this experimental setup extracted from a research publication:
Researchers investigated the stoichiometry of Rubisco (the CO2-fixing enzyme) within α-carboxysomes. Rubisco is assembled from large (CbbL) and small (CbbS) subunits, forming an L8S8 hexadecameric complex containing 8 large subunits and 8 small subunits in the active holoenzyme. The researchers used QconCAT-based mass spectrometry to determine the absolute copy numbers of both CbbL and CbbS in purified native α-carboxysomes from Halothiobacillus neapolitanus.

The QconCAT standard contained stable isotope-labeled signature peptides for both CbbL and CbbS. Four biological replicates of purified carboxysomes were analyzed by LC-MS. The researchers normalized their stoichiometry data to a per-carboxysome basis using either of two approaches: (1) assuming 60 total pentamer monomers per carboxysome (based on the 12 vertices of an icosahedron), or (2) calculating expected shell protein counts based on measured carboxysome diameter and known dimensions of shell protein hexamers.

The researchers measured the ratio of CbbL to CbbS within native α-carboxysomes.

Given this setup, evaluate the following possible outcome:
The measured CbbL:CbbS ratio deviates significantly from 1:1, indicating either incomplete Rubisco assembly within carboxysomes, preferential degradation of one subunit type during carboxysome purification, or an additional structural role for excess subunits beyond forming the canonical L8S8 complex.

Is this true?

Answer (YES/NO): NO